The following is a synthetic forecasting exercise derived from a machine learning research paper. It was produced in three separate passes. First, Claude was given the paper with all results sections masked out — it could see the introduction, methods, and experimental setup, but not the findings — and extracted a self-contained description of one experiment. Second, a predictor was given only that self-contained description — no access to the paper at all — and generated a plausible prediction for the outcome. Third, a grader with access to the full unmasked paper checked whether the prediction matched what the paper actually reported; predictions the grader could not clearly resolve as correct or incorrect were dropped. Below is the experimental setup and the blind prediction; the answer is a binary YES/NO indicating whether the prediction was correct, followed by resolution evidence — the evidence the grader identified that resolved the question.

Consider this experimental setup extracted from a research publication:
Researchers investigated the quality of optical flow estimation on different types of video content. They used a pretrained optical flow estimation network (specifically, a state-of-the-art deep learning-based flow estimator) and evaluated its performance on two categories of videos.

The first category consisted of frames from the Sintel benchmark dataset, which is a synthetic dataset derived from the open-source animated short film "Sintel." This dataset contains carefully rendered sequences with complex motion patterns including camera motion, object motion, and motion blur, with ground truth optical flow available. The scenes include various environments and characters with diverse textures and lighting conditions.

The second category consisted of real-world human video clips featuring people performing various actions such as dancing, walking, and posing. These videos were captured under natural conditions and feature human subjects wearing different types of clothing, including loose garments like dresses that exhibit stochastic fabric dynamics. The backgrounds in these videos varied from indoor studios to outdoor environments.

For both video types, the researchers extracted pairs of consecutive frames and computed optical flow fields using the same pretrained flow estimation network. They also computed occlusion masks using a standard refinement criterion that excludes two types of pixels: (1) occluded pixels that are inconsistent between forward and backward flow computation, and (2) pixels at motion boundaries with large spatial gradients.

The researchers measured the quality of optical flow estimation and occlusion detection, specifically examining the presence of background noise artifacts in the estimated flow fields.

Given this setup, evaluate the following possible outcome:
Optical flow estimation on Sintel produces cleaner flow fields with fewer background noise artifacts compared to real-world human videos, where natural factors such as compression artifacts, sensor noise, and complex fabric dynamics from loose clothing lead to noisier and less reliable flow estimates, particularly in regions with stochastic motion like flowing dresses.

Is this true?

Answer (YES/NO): YES